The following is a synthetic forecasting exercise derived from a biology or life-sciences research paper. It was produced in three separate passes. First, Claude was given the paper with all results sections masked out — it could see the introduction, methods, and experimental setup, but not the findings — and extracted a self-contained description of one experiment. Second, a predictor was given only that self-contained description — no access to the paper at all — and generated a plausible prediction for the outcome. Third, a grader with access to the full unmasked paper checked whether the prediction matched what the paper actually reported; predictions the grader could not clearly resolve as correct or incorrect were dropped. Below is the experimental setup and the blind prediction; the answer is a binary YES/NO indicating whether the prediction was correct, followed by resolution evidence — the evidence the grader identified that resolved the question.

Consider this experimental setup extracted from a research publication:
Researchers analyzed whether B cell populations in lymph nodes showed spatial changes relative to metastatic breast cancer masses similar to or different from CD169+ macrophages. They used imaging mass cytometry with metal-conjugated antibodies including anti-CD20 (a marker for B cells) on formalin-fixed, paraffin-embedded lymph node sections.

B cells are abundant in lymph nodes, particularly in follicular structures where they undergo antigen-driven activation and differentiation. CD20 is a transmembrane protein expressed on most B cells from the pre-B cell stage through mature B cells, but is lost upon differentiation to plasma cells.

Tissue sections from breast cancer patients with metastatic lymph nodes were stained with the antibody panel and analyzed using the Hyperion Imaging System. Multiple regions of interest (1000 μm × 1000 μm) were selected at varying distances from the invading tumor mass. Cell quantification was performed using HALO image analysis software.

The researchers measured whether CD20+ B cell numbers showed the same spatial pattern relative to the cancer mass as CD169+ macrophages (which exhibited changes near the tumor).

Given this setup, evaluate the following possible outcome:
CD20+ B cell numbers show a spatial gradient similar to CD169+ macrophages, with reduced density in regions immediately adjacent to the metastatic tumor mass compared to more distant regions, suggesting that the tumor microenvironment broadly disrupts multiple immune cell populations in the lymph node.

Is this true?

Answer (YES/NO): NO